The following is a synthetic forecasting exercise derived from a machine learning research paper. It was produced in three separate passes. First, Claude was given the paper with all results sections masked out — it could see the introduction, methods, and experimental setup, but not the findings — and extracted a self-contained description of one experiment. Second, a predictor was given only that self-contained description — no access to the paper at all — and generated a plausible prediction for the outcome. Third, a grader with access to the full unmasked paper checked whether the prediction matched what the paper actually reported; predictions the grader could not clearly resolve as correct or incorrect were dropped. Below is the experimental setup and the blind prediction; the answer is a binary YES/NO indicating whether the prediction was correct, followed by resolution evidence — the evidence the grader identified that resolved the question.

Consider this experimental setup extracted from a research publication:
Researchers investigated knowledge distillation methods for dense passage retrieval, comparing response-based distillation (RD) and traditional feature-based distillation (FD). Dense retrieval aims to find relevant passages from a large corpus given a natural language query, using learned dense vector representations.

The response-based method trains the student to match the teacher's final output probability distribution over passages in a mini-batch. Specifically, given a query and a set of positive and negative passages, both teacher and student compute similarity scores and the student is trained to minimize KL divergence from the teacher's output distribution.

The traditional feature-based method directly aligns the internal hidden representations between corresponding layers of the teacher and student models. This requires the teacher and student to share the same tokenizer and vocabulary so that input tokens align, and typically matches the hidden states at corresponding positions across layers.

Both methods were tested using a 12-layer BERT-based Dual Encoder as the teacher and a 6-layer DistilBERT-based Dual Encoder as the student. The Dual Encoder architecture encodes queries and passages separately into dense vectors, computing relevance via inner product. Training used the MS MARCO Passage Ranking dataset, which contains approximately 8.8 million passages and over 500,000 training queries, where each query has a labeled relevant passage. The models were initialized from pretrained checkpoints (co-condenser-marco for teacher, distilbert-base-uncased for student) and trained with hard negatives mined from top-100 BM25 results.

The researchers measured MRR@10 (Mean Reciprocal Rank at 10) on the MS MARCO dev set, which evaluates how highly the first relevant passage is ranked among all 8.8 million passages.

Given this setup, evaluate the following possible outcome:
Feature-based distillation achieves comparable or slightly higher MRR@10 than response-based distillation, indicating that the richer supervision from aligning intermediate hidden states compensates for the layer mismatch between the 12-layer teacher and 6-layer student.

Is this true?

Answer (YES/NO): NO